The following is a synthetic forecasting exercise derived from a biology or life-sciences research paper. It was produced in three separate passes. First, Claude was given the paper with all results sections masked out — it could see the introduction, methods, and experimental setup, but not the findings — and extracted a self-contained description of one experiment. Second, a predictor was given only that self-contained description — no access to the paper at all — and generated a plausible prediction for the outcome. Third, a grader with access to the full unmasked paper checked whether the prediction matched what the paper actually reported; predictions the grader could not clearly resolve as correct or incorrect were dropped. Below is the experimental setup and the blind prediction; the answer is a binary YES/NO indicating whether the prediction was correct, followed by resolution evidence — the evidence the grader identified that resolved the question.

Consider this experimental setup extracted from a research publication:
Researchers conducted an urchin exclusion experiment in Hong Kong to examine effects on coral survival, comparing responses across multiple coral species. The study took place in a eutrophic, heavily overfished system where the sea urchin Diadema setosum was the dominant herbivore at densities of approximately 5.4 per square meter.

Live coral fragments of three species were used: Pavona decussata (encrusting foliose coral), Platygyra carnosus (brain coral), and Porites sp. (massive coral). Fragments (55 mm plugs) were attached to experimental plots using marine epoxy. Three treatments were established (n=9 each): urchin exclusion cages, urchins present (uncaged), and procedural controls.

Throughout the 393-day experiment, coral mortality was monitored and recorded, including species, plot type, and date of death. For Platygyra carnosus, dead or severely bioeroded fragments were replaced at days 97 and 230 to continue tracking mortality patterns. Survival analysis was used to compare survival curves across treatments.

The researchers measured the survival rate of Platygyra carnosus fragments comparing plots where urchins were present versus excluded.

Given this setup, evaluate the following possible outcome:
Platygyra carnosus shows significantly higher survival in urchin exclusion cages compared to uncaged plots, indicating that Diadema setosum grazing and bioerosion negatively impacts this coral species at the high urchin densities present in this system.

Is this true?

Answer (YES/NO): YES